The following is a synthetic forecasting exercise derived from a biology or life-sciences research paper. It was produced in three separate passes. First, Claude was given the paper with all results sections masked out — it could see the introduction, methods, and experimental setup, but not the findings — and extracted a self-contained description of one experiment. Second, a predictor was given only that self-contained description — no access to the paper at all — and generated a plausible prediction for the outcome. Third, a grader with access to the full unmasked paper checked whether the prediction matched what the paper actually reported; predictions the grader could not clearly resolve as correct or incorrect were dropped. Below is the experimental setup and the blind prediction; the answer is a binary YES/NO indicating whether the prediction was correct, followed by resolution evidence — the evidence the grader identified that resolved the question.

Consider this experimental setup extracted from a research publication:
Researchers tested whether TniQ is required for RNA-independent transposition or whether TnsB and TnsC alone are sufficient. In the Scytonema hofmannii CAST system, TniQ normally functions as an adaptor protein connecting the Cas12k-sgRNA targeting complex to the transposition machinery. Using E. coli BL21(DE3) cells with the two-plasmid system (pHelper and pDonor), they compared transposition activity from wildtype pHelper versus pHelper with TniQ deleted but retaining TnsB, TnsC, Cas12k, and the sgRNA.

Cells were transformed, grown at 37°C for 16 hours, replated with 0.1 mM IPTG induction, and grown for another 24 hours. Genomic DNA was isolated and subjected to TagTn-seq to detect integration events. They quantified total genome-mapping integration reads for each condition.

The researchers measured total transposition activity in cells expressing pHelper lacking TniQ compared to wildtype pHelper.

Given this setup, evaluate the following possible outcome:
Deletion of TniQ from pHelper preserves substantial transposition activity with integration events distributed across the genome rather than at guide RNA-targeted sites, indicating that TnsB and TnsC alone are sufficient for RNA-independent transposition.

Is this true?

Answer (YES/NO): NO